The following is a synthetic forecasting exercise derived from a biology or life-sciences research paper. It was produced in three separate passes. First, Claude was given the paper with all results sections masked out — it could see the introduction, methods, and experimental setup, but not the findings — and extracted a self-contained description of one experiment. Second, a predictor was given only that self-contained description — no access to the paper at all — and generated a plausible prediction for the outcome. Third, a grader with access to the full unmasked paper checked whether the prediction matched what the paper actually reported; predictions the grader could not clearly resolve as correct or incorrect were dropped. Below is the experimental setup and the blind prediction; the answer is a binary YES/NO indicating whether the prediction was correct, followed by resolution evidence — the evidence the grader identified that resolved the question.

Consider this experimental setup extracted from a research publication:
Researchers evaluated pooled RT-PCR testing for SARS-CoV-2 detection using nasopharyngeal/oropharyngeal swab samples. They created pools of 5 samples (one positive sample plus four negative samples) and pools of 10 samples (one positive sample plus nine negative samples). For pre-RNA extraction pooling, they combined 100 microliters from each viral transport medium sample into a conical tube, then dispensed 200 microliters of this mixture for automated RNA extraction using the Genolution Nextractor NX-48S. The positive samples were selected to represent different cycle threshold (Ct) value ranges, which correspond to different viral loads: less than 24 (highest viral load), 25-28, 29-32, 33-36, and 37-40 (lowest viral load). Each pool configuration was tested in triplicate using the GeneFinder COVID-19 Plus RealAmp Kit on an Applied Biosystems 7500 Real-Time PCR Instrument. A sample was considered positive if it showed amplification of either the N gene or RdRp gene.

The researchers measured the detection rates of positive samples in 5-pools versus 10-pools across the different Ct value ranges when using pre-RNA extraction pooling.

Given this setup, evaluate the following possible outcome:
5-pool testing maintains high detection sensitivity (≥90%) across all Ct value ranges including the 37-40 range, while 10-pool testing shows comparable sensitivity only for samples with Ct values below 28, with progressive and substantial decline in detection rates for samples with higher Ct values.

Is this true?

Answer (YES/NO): NO